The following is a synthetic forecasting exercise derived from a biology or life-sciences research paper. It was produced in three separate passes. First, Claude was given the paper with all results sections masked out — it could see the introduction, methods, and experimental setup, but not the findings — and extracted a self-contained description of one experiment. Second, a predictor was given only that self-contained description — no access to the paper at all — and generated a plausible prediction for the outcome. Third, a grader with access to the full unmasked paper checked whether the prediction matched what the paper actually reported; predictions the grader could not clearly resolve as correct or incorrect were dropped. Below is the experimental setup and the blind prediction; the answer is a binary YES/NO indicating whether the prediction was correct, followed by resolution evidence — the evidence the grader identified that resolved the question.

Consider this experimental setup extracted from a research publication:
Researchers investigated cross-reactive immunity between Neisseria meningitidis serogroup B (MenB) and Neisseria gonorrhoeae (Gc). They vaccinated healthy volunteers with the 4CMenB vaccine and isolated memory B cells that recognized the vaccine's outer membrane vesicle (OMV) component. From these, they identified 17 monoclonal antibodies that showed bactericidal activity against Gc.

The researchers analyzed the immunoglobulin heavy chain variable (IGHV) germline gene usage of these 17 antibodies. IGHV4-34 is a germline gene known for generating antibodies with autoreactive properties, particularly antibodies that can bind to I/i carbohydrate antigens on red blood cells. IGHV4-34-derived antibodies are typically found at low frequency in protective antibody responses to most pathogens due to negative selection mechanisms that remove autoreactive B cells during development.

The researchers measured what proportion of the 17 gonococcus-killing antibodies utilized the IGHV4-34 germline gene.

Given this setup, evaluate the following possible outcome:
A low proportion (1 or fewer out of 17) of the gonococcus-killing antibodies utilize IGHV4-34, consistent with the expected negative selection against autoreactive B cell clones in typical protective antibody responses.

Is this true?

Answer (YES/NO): NO